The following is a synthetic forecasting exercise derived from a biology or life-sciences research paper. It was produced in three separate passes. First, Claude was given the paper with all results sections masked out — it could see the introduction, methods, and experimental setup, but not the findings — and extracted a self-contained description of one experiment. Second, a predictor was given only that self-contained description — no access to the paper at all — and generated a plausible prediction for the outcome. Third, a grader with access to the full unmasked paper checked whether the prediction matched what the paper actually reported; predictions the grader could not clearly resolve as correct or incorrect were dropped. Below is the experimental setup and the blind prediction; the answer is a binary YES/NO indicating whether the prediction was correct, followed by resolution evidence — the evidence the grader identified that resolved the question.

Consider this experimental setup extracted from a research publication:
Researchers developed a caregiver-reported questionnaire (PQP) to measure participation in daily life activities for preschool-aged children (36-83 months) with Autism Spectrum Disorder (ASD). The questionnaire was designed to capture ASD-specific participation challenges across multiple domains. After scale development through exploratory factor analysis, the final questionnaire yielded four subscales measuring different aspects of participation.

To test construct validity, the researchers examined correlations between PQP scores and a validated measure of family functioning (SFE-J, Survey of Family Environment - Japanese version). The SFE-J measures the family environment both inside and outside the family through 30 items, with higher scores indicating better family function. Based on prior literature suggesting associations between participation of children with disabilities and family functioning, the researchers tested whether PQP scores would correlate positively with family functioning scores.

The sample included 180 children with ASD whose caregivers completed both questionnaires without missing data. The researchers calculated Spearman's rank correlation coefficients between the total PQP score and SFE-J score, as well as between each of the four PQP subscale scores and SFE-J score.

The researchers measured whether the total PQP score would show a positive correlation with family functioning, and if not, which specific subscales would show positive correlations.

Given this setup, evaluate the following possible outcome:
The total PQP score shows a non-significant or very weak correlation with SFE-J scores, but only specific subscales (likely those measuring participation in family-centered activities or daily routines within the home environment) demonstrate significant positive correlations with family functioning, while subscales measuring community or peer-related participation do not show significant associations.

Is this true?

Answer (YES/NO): NO